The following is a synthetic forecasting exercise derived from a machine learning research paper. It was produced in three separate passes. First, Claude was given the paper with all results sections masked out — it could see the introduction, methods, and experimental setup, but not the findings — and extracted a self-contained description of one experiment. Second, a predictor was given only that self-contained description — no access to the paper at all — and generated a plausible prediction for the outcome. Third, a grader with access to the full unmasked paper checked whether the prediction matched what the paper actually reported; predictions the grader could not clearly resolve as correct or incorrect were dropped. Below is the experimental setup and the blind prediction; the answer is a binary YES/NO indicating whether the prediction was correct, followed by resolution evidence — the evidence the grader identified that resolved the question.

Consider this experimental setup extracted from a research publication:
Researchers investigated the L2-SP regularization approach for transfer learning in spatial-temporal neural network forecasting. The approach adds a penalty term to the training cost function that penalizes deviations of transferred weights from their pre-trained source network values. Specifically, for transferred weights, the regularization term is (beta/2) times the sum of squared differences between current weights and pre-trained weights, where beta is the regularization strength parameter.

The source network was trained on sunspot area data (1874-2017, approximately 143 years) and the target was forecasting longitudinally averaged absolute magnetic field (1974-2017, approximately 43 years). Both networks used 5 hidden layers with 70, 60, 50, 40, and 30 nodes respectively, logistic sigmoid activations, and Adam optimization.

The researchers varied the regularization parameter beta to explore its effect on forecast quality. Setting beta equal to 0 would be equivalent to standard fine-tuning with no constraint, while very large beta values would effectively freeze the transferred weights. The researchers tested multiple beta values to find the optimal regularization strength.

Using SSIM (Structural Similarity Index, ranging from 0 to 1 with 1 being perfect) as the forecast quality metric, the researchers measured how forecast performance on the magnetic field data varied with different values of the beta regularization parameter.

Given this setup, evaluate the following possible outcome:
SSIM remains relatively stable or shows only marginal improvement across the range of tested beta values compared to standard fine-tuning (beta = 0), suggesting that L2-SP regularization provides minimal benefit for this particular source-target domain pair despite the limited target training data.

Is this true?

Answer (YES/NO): NO